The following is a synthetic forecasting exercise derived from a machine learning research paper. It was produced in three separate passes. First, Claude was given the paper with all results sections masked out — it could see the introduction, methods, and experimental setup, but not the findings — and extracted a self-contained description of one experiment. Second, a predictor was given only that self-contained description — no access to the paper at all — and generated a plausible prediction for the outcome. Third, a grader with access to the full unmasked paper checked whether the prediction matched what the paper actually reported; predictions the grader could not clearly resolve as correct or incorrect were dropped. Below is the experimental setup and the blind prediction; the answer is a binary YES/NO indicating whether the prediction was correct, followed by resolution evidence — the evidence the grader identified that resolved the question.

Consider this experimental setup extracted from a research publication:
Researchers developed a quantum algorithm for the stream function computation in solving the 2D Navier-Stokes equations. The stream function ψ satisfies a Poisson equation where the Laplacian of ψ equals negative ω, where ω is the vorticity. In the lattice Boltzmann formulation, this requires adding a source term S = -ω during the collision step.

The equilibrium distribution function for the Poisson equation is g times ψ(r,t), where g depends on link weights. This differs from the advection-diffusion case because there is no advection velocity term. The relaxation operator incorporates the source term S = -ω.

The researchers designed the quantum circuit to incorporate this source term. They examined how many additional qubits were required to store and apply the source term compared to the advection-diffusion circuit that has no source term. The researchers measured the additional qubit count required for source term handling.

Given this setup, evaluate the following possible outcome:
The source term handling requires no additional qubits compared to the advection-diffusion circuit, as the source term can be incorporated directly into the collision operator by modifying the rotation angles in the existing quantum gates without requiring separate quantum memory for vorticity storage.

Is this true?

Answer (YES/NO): NO